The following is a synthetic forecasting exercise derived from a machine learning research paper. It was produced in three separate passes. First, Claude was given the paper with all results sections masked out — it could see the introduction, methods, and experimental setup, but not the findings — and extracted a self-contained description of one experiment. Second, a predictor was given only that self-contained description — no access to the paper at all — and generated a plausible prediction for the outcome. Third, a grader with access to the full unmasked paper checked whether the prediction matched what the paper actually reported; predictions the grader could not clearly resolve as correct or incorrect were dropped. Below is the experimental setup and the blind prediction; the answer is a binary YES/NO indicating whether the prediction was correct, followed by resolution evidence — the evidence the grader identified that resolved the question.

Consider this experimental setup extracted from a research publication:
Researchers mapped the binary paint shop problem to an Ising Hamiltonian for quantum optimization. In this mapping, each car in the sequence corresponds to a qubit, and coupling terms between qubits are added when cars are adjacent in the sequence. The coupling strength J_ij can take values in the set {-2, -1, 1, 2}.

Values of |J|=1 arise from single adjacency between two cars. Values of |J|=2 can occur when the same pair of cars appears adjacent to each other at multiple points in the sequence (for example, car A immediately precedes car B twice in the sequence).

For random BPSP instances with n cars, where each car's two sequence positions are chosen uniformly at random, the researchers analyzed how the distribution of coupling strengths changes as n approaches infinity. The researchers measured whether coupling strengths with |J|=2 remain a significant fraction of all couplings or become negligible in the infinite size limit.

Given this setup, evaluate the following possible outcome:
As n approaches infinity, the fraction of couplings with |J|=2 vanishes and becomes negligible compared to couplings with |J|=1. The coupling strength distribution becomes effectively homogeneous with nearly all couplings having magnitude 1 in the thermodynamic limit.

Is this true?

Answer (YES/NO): YES